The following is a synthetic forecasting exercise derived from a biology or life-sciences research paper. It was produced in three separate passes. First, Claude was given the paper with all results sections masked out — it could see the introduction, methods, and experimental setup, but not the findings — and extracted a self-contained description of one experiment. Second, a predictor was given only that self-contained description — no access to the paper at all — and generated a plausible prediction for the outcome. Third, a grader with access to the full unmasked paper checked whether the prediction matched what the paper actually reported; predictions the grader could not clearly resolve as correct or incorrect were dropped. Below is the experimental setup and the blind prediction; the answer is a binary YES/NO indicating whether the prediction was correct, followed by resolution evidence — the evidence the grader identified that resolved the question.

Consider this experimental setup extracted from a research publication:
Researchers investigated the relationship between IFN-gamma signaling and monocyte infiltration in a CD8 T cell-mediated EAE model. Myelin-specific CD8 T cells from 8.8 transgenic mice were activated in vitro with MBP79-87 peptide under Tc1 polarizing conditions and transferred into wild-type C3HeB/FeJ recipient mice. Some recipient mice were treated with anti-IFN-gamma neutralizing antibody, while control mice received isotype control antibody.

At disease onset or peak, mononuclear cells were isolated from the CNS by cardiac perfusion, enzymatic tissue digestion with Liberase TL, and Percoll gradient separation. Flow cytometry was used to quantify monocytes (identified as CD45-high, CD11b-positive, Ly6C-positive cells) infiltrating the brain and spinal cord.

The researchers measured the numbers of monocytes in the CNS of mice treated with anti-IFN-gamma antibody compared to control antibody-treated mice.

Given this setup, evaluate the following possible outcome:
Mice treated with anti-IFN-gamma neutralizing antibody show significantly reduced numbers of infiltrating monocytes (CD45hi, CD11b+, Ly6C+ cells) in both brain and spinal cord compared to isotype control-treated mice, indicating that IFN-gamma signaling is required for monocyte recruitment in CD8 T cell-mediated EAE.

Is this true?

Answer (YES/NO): YES